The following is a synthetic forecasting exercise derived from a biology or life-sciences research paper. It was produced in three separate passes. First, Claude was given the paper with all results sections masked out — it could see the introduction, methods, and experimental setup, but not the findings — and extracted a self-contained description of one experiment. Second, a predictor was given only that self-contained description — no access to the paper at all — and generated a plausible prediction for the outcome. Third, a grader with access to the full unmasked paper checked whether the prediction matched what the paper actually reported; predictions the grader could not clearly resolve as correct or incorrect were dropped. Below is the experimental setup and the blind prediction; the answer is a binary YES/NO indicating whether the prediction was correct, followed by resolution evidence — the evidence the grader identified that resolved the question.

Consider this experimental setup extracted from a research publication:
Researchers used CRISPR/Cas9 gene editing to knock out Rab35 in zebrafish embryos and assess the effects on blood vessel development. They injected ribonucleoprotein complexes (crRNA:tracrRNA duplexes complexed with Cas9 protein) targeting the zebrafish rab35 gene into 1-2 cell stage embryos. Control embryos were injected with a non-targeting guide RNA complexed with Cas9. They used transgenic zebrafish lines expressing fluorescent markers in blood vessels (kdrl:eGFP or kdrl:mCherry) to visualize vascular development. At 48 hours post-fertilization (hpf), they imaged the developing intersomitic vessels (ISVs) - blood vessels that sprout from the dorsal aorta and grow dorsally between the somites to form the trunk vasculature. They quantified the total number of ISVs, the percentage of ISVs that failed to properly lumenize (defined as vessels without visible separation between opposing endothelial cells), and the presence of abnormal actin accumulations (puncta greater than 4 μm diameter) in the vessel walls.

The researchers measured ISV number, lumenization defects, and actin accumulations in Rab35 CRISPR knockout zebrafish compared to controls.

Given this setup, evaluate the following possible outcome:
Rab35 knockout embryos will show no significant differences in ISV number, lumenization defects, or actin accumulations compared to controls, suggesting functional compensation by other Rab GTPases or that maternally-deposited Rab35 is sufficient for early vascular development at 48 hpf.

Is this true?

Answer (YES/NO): NO